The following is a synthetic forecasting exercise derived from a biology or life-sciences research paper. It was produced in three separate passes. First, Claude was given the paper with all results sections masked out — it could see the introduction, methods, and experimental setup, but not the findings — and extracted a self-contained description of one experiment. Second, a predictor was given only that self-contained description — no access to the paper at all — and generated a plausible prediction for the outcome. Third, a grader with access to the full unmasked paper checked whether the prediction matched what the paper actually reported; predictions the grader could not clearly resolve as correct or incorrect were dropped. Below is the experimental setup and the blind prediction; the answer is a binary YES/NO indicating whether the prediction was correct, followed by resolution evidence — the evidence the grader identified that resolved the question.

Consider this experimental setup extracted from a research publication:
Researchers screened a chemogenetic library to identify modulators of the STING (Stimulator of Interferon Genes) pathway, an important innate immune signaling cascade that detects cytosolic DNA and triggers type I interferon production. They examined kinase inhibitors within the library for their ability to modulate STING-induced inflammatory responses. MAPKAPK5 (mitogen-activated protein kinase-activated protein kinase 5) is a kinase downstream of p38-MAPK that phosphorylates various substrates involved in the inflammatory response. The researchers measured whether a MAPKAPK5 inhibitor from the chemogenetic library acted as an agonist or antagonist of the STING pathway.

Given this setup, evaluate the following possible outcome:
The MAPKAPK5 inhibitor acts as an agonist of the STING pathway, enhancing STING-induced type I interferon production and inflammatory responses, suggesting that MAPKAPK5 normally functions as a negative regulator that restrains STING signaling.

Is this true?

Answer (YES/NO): NO